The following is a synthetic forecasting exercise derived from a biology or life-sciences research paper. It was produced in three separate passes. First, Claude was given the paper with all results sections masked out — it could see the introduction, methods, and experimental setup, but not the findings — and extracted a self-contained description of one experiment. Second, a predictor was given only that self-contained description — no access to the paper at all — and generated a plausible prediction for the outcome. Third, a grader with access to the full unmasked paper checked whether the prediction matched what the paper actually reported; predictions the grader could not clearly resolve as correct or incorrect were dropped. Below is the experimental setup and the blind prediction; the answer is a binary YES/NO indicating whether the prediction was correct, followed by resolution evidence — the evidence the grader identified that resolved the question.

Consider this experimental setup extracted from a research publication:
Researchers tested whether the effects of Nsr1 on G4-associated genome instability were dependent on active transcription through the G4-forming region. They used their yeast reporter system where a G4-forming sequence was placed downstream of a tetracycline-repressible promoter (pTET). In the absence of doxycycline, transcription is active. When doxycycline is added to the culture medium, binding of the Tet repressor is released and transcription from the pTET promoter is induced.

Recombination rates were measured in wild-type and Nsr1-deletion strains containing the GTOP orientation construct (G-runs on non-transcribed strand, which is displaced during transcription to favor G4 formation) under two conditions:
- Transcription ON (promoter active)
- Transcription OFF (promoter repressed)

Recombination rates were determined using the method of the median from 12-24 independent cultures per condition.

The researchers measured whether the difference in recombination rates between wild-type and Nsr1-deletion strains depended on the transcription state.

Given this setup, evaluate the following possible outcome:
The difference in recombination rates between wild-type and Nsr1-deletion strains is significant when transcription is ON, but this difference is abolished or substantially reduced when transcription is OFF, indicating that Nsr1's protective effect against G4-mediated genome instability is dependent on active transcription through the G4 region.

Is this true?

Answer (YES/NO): NO